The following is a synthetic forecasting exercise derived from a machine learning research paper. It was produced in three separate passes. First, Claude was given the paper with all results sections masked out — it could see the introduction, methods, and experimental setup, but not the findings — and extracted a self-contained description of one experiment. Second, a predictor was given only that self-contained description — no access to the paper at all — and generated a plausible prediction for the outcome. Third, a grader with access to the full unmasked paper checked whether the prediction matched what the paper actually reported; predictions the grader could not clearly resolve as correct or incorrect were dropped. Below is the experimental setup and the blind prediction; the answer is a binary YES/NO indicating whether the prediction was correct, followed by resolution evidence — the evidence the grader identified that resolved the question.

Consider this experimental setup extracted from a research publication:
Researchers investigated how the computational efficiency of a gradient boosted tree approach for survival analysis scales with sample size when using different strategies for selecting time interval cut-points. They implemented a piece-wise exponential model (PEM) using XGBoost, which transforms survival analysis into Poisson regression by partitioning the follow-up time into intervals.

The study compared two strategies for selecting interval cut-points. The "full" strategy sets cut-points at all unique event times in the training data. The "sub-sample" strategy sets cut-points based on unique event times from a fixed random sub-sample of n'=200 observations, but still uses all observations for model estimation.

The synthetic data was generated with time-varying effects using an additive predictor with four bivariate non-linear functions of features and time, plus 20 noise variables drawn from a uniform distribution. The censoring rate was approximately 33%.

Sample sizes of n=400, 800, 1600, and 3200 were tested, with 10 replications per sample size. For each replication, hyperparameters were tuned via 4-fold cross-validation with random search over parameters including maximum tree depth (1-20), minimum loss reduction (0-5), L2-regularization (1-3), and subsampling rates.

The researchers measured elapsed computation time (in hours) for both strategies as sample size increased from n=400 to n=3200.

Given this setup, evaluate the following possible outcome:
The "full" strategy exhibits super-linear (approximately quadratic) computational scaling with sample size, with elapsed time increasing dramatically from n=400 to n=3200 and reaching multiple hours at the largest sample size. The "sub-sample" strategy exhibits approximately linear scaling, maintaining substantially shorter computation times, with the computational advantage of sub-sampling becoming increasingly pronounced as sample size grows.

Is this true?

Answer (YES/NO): YES